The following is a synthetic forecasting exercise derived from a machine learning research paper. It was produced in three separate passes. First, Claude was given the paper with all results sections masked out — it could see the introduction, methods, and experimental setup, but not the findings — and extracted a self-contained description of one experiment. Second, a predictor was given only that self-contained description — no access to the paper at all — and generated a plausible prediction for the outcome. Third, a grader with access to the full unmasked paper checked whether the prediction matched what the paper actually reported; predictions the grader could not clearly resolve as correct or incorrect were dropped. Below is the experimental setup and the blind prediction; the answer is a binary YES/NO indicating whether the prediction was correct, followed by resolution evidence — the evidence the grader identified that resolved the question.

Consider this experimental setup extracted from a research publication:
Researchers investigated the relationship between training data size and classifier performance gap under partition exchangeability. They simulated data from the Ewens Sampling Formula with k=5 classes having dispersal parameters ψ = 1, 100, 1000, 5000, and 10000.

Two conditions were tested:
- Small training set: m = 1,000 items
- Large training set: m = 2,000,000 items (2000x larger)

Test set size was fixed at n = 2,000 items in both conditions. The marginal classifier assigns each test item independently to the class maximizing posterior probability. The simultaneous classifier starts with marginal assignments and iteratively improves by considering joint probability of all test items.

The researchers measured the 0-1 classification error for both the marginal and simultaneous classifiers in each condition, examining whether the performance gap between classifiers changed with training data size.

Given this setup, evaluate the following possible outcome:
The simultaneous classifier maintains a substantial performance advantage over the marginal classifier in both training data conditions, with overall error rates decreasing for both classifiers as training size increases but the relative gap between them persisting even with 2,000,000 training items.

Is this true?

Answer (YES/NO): NO